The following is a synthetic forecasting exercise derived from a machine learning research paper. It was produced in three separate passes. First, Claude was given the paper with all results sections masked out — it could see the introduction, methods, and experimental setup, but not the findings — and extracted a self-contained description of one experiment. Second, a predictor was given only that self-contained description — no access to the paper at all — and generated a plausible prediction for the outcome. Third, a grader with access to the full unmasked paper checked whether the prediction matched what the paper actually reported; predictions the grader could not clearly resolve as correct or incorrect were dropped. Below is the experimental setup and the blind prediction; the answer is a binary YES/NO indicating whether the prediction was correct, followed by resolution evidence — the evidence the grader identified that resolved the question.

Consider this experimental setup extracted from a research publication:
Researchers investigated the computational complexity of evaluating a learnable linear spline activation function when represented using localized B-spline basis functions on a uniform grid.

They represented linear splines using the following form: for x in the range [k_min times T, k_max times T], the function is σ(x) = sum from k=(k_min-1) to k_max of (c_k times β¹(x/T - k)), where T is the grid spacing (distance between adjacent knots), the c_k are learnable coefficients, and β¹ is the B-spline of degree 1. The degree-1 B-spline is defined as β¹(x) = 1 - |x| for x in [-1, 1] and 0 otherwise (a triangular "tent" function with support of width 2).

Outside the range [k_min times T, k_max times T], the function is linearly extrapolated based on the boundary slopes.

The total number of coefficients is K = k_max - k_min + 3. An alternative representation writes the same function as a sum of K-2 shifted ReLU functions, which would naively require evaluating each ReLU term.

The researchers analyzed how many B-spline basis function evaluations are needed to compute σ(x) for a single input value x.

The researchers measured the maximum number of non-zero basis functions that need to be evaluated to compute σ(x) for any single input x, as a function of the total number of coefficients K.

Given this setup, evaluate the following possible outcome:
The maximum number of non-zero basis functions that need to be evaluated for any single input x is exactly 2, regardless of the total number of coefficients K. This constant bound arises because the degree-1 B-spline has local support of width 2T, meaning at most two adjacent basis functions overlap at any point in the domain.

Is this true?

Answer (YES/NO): YES